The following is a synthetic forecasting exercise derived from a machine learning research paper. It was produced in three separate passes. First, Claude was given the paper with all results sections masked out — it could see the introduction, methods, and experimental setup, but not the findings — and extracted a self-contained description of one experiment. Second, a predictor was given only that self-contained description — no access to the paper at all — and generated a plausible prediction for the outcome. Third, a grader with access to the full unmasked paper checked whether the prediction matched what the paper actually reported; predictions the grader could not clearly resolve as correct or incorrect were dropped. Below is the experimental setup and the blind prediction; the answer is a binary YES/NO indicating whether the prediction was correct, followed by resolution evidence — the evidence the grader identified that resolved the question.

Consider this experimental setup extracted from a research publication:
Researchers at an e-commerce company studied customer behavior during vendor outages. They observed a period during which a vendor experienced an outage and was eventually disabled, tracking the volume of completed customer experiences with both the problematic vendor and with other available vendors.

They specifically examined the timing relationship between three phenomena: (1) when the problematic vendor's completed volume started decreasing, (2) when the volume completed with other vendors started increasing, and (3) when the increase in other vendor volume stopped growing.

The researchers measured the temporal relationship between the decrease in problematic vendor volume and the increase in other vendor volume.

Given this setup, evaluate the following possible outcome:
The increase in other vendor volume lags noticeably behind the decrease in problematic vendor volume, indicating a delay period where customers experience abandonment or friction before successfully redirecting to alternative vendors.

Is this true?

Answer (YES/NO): YES